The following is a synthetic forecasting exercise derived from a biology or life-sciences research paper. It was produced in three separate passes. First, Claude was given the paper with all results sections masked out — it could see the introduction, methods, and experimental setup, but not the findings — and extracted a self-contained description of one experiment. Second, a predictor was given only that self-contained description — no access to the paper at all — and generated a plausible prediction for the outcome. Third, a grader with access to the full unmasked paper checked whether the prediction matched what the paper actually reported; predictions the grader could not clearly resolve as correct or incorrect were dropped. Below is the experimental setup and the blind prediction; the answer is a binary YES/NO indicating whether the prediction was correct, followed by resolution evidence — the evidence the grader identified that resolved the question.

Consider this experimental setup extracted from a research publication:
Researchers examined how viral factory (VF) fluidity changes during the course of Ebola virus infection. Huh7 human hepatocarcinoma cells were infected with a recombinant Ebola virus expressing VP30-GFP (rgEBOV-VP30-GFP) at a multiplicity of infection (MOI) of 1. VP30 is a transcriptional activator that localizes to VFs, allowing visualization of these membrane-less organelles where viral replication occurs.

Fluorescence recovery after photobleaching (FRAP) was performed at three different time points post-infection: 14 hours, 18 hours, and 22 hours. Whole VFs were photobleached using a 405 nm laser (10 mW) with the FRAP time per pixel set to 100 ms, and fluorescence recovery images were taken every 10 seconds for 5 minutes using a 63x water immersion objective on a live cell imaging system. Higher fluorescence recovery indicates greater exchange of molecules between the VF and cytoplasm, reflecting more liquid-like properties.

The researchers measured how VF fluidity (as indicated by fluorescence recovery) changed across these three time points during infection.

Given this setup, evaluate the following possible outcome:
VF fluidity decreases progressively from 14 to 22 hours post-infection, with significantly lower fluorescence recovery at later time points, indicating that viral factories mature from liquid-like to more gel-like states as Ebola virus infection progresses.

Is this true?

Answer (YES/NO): YES